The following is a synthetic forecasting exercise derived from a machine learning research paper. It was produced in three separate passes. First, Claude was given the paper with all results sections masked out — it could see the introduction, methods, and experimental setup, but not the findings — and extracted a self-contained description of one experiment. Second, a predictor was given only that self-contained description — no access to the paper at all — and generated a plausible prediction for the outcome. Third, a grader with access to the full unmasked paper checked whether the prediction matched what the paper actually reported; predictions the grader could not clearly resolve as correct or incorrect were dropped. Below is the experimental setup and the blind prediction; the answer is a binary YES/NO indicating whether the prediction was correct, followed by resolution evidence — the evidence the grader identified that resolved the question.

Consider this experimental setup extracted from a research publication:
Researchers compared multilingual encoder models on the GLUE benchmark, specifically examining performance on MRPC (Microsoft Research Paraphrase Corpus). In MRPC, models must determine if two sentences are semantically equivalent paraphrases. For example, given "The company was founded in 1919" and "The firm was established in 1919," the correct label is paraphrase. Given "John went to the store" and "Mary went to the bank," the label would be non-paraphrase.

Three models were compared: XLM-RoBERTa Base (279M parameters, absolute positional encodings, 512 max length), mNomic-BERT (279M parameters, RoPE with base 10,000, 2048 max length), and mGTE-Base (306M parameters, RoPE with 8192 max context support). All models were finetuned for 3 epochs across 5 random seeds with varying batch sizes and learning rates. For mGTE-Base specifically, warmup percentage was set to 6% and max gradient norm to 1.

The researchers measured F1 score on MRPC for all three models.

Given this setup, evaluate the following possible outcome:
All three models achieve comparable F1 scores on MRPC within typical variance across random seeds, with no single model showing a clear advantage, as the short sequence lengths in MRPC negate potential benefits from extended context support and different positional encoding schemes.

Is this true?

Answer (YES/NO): NO